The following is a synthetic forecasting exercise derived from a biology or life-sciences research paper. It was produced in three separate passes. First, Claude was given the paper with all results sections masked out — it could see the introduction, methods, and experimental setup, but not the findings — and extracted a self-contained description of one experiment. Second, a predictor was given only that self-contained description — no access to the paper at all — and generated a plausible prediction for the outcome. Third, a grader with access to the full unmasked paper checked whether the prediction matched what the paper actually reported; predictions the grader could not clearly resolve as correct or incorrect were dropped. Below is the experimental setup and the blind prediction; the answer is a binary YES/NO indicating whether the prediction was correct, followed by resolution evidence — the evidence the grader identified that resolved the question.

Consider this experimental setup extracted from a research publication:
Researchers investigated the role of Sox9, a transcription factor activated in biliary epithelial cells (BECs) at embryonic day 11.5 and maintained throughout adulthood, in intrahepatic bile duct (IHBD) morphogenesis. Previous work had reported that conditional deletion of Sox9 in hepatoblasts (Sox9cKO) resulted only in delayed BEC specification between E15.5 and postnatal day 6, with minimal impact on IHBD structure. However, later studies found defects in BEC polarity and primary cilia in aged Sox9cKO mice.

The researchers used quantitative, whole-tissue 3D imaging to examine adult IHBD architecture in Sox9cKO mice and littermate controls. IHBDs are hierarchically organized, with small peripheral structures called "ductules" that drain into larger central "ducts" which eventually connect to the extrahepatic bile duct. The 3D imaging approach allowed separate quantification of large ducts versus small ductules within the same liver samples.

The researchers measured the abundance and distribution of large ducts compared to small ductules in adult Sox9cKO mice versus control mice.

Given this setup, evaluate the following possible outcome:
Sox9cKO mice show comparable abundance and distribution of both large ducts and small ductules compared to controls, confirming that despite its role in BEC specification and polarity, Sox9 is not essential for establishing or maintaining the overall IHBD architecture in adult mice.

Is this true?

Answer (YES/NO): NO